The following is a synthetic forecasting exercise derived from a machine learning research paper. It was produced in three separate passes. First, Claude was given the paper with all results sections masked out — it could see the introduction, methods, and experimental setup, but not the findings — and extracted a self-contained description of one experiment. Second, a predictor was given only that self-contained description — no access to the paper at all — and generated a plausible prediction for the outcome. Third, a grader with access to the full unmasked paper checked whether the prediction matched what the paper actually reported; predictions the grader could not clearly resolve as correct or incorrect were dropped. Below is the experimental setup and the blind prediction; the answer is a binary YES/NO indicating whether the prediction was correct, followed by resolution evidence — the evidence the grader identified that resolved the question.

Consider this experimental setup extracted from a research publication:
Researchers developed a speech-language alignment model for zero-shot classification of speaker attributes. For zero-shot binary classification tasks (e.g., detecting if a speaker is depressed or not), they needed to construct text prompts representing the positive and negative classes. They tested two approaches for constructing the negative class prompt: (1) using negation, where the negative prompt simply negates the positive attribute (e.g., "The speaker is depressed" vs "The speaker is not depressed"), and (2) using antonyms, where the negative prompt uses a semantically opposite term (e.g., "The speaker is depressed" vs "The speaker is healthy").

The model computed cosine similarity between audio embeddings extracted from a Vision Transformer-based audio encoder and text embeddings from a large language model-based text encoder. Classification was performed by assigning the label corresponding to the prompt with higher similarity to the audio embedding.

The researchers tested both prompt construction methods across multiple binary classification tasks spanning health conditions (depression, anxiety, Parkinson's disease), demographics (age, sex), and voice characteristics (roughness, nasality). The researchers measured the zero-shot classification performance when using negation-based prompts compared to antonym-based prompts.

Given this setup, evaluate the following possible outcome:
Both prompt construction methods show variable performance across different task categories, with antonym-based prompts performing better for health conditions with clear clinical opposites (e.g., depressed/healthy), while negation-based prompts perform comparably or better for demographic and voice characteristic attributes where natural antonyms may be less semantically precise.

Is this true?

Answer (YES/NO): NO